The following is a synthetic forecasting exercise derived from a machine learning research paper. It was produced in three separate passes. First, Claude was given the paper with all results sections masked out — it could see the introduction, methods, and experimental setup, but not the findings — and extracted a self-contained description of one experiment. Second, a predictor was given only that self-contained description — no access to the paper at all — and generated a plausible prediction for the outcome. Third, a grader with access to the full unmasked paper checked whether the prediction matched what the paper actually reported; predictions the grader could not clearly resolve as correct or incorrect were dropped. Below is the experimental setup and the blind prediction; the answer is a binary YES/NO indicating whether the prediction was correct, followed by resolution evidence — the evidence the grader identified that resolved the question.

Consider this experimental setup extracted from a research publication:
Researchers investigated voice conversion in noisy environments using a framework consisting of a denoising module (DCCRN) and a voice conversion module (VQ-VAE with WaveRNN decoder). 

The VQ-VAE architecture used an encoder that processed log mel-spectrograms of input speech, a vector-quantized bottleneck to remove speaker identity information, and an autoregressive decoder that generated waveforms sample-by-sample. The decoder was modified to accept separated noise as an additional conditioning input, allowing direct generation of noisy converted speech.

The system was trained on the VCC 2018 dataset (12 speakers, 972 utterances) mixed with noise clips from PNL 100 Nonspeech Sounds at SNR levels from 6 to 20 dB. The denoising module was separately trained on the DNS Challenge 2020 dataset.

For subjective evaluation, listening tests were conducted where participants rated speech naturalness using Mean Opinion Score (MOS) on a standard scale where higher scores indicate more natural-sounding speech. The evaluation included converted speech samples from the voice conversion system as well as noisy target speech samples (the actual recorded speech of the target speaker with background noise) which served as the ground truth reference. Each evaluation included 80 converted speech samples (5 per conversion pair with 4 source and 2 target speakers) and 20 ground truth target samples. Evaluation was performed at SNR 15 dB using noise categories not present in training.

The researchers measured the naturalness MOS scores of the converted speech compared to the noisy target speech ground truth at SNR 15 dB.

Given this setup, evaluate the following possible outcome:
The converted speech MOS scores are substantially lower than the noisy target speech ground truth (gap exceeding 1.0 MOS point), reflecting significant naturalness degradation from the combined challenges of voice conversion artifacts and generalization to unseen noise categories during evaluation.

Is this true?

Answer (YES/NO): NO